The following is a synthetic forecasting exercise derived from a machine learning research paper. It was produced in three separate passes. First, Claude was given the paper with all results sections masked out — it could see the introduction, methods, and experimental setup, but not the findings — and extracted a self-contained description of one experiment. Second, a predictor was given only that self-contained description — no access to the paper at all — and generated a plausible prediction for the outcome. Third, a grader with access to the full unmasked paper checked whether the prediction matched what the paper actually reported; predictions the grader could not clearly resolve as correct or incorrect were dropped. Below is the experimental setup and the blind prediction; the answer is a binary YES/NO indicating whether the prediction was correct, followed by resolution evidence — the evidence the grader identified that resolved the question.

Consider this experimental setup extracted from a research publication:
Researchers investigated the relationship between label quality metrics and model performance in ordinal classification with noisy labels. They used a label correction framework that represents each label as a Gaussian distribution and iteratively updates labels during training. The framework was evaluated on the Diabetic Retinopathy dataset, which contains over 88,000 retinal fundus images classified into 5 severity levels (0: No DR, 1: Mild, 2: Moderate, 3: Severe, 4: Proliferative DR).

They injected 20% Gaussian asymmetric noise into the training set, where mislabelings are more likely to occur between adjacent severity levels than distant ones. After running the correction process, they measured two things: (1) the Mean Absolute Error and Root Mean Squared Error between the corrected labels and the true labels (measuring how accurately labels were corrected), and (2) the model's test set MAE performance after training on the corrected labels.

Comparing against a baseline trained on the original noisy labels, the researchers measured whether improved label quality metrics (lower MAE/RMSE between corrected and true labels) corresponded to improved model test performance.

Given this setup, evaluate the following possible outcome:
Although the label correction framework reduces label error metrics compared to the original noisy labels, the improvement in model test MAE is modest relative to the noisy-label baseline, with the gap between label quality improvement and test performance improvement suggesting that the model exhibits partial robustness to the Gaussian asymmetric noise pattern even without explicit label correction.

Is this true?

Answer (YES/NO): NO